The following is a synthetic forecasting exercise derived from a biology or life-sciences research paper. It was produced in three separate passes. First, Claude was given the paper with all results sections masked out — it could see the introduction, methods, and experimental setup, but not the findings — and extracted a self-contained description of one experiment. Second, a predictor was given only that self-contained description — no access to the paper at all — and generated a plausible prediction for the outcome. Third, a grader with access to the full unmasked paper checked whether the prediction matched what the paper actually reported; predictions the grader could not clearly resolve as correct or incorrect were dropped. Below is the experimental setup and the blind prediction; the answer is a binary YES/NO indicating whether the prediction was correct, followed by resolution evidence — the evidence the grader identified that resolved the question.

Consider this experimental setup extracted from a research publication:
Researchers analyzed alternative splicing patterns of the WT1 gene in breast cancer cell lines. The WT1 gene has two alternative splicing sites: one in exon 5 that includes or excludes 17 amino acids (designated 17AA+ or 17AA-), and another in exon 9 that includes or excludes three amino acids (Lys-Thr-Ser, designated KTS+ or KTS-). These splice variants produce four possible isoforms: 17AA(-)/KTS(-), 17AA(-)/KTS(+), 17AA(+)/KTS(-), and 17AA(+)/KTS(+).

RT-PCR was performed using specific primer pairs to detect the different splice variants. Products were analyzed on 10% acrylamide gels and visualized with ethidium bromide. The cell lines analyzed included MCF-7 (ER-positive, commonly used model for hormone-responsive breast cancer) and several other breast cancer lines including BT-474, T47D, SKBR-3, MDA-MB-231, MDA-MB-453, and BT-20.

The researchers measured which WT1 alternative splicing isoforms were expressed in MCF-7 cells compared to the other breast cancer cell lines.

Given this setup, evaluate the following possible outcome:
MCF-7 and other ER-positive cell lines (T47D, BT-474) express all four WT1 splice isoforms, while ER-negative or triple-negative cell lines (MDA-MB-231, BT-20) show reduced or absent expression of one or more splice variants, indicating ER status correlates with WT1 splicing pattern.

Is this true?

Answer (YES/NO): NO